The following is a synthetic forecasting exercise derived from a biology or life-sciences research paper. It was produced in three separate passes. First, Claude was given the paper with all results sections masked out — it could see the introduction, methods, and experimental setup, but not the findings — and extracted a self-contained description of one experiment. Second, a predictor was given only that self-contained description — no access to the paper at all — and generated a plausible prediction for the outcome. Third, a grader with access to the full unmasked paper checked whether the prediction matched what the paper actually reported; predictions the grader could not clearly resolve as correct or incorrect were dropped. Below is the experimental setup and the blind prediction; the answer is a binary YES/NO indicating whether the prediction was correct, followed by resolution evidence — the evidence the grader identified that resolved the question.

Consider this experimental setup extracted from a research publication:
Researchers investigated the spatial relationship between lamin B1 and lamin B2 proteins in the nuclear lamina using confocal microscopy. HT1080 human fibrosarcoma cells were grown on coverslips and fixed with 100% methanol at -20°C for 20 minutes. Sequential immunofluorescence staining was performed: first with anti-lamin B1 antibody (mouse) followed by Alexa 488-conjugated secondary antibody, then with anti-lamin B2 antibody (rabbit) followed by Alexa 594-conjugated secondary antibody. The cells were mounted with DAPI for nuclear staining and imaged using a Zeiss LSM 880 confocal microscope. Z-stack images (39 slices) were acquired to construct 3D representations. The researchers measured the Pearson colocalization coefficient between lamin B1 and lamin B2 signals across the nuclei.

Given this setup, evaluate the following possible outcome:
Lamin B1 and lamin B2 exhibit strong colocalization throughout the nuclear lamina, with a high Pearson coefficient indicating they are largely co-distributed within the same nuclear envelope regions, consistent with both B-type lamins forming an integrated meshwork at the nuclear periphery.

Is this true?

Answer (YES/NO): NO